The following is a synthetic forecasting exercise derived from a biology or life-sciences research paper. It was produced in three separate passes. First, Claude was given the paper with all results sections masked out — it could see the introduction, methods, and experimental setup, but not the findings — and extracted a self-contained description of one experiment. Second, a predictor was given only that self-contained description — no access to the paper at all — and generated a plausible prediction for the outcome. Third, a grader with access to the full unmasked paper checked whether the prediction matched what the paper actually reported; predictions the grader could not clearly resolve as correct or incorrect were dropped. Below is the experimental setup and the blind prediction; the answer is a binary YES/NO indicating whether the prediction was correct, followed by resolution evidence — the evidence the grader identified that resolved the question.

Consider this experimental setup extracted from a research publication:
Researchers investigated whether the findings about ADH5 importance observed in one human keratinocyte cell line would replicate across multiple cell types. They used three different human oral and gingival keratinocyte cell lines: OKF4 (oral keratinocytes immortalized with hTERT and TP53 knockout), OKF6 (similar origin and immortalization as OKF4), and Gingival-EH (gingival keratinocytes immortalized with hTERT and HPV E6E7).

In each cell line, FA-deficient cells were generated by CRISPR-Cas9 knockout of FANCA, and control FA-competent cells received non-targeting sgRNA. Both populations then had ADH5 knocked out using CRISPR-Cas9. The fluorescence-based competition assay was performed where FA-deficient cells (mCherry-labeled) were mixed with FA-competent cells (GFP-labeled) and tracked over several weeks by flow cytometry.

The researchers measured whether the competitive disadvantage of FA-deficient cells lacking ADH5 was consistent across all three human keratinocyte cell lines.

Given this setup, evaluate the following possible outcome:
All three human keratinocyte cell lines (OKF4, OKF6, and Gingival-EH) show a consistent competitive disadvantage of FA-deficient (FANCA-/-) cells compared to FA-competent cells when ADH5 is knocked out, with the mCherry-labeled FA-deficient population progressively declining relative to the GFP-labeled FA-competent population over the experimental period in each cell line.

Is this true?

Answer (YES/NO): YES